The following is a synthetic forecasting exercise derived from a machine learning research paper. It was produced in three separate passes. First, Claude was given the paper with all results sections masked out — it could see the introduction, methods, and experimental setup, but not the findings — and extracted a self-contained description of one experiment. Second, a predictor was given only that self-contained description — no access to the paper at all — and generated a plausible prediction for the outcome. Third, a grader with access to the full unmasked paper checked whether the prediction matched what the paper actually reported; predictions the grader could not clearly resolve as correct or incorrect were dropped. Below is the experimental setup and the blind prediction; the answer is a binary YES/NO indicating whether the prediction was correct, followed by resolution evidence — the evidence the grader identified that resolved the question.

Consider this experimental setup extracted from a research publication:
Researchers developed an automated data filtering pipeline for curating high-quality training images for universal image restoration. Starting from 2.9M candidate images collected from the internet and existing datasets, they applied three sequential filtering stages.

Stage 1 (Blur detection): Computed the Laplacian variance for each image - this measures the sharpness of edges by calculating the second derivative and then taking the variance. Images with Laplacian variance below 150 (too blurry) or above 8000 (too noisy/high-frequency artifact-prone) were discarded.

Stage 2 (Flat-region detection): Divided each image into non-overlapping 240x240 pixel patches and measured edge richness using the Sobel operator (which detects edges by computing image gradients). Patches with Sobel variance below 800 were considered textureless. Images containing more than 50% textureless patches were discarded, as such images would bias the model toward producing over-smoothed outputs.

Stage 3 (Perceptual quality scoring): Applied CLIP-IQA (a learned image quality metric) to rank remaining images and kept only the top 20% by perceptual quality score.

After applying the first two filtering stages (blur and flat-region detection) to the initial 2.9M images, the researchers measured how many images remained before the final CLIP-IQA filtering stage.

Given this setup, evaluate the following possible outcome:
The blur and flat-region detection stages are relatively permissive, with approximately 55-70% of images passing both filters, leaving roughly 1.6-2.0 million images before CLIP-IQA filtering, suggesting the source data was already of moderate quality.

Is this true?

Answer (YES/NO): NO